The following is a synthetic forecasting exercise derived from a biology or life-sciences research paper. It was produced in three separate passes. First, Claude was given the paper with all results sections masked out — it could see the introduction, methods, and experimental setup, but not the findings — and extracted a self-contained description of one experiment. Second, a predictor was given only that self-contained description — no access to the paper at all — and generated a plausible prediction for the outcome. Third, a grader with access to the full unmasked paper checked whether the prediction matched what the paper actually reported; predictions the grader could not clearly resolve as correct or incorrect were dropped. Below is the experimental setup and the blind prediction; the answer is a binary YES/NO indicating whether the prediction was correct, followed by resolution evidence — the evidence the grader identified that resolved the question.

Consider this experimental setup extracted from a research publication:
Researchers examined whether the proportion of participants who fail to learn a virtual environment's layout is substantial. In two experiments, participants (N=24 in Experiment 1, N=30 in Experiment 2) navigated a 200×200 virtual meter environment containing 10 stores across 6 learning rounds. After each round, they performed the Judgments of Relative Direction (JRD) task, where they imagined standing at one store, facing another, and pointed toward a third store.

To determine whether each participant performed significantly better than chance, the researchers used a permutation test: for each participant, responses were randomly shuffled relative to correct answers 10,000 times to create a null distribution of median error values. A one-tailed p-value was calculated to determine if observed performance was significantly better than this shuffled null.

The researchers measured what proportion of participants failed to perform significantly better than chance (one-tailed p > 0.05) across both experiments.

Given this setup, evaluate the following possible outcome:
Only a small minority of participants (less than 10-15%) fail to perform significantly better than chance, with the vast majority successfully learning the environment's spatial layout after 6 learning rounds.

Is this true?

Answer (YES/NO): NO